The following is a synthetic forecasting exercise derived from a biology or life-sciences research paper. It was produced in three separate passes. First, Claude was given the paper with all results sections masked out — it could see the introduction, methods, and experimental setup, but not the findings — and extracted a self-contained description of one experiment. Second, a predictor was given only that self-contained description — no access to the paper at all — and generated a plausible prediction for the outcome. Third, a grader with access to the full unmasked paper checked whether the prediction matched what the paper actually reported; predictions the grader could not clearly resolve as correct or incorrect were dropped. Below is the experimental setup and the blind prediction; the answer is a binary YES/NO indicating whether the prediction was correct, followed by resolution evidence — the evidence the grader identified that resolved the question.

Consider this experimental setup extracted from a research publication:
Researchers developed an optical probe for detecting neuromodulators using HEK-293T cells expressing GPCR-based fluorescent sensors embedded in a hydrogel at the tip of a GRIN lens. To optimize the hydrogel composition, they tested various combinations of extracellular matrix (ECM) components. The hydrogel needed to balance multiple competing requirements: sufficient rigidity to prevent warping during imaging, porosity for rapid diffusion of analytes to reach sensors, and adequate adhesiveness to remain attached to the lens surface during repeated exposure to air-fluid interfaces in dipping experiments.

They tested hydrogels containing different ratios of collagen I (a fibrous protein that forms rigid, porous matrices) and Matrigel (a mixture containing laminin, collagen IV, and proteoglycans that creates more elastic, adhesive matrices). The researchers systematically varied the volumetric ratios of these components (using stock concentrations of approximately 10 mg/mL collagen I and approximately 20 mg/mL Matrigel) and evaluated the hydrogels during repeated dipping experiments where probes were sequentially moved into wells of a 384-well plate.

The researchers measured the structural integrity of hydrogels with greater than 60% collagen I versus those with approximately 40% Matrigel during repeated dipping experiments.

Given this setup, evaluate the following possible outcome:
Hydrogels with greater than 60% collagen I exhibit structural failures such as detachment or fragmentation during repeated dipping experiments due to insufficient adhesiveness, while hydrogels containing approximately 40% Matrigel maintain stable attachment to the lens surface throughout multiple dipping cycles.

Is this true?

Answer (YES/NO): YES